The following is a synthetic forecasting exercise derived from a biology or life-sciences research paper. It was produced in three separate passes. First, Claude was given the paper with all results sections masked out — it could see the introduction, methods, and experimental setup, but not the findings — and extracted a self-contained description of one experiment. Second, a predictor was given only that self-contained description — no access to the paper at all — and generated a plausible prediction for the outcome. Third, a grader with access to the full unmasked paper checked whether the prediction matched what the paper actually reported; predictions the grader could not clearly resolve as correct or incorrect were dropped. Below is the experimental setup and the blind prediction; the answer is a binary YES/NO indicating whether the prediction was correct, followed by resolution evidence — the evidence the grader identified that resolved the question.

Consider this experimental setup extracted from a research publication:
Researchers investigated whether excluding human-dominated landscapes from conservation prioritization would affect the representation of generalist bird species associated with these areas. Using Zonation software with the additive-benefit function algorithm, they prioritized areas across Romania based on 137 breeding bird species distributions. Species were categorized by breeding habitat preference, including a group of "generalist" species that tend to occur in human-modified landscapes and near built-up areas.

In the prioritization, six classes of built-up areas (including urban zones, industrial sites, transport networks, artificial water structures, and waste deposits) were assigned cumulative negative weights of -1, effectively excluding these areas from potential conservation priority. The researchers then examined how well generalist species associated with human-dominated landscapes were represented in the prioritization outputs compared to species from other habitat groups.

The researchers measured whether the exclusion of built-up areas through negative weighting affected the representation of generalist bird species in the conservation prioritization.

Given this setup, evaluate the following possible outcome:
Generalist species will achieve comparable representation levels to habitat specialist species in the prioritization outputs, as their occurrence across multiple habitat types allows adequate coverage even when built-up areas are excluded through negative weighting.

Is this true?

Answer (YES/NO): NO